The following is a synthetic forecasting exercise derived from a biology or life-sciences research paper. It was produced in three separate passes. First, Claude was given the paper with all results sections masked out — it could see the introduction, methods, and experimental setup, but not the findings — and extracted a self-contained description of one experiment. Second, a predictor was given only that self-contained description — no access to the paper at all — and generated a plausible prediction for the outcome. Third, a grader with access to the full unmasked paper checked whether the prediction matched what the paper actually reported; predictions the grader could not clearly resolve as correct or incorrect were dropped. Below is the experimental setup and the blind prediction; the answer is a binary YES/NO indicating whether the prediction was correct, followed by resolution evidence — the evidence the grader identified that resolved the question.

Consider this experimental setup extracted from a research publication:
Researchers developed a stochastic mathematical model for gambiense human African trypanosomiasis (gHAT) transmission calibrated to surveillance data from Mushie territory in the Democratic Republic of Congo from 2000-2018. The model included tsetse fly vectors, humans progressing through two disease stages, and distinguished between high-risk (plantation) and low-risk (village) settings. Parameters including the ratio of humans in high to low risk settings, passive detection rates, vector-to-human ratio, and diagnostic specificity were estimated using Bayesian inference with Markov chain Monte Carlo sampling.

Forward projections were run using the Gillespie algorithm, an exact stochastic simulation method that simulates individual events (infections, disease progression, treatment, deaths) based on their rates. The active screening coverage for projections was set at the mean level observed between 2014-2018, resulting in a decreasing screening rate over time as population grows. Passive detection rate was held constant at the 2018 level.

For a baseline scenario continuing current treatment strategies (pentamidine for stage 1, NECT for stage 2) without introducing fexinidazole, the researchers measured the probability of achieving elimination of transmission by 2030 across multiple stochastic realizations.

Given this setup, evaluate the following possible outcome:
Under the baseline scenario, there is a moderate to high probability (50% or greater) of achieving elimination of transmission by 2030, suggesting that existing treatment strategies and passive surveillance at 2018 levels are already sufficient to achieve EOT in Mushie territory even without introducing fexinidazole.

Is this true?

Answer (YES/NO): YES